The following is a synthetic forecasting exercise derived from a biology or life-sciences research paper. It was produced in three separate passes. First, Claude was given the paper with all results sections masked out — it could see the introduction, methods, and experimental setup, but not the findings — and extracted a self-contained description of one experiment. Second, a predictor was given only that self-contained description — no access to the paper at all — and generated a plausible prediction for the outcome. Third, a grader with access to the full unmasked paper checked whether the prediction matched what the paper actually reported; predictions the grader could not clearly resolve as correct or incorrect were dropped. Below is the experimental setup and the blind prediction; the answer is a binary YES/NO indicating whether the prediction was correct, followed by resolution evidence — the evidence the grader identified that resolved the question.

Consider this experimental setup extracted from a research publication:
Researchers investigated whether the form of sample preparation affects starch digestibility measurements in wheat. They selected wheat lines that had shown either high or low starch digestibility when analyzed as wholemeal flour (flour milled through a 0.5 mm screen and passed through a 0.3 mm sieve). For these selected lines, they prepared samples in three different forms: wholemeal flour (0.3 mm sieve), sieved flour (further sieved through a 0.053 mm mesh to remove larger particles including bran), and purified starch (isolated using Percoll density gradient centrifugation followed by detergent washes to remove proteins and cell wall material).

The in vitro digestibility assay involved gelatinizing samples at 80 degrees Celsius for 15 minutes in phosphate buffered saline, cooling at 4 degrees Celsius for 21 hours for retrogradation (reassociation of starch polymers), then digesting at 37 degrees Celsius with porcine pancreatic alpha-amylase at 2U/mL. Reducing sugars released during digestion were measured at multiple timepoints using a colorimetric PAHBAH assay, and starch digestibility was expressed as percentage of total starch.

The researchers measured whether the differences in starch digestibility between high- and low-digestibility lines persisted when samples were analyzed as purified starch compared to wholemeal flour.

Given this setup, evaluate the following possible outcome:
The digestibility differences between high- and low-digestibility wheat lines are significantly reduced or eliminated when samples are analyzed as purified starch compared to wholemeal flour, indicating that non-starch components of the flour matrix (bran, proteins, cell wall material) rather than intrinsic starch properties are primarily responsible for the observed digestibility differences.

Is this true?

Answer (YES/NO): YES